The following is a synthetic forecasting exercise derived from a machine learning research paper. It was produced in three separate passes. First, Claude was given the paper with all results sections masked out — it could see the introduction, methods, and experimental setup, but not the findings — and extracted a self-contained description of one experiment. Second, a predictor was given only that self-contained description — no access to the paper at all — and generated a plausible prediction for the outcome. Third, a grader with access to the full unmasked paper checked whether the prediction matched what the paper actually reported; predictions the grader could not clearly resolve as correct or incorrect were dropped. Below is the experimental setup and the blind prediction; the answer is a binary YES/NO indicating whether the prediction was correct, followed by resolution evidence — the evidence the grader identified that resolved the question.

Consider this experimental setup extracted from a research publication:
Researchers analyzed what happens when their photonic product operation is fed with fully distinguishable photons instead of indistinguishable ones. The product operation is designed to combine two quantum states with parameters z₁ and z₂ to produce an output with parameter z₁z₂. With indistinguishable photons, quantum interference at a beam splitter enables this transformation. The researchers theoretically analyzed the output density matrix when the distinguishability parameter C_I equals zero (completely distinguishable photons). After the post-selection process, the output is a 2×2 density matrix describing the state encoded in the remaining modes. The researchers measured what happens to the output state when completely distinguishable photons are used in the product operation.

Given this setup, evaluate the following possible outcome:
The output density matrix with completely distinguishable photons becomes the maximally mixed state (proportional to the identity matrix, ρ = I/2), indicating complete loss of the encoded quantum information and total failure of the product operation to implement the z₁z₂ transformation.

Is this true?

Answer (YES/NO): NO